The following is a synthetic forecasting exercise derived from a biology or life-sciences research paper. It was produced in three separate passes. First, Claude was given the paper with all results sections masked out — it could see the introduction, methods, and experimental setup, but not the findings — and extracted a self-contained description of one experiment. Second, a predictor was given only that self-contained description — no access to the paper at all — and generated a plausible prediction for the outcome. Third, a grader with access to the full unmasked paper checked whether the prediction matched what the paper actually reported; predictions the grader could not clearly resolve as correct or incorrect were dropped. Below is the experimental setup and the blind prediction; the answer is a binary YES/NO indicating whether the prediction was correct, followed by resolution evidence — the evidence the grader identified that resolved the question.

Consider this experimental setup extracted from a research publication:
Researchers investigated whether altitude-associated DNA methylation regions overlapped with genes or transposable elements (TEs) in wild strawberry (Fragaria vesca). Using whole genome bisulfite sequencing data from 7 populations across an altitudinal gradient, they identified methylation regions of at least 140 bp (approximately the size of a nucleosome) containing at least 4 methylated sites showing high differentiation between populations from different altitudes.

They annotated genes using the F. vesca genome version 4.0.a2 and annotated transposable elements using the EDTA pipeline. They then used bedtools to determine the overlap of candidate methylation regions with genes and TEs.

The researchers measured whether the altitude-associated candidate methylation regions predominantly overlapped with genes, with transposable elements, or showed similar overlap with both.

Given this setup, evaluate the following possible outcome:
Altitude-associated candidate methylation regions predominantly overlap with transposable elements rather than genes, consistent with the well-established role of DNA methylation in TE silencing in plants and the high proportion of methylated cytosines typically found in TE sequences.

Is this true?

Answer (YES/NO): NO